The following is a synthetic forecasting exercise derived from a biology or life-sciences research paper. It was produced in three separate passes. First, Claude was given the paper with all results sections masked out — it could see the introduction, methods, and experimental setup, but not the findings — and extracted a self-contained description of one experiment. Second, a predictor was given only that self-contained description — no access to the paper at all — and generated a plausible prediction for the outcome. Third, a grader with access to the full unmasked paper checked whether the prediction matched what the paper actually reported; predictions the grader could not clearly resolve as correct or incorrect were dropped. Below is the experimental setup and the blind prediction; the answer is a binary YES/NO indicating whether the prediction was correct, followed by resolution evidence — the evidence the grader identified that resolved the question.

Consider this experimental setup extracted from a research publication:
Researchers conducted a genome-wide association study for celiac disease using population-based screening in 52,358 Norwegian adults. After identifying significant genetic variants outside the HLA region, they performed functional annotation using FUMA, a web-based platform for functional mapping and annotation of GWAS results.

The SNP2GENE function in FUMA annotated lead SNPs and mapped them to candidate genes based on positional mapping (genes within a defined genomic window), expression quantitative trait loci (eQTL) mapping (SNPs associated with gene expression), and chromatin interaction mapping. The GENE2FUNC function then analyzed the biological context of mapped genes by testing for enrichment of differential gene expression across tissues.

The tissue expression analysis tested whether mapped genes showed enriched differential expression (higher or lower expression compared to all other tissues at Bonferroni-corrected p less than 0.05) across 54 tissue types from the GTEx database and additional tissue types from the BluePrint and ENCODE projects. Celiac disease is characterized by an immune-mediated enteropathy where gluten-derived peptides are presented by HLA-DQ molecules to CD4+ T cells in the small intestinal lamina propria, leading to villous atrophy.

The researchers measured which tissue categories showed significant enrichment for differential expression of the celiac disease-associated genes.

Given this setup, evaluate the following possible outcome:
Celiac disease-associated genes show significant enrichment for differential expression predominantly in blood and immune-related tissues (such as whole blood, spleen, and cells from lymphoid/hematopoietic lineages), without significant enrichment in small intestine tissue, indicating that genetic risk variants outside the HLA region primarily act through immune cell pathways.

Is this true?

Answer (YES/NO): NO